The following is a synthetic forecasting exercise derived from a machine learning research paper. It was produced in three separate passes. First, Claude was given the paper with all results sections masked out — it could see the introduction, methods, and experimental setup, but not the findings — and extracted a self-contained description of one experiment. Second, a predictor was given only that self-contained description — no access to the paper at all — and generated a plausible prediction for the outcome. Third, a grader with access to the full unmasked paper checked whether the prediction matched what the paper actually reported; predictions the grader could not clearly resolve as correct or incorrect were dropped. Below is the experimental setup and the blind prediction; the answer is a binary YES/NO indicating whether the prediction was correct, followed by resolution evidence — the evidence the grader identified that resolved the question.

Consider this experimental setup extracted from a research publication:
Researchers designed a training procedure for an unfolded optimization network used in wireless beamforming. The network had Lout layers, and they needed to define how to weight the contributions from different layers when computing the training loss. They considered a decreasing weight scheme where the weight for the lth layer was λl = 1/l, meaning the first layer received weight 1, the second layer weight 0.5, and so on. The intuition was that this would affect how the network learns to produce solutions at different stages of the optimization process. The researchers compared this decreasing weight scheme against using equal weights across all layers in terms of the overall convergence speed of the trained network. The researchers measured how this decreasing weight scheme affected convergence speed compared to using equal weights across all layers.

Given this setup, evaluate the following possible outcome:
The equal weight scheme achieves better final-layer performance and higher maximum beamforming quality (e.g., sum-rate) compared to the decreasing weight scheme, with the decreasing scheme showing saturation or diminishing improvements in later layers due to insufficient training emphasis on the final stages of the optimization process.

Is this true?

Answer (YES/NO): NO